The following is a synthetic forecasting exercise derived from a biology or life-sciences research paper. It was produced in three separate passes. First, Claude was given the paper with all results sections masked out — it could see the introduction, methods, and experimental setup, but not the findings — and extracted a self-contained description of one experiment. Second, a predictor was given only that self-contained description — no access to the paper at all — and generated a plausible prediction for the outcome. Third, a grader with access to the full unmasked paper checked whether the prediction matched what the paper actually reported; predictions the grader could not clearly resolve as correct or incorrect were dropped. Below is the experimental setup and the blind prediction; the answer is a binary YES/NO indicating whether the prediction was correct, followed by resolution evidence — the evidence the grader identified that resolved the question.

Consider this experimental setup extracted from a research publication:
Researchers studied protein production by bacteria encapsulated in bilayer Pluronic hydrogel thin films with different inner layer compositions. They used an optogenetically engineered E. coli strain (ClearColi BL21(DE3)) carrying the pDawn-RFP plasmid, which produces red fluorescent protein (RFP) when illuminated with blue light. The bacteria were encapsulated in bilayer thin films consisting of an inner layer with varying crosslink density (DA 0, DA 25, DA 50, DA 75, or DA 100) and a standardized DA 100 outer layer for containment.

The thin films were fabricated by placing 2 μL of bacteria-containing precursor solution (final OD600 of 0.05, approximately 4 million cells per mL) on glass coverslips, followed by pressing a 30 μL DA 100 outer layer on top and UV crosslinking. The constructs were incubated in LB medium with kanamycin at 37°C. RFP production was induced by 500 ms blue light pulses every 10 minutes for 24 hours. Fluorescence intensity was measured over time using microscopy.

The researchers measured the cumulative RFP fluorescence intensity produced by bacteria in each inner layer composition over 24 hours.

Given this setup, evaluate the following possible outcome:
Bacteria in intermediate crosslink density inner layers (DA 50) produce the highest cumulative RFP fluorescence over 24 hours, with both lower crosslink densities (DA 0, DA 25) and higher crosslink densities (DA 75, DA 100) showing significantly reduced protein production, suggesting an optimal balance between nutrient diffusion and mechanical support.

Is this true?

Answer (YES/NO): NO